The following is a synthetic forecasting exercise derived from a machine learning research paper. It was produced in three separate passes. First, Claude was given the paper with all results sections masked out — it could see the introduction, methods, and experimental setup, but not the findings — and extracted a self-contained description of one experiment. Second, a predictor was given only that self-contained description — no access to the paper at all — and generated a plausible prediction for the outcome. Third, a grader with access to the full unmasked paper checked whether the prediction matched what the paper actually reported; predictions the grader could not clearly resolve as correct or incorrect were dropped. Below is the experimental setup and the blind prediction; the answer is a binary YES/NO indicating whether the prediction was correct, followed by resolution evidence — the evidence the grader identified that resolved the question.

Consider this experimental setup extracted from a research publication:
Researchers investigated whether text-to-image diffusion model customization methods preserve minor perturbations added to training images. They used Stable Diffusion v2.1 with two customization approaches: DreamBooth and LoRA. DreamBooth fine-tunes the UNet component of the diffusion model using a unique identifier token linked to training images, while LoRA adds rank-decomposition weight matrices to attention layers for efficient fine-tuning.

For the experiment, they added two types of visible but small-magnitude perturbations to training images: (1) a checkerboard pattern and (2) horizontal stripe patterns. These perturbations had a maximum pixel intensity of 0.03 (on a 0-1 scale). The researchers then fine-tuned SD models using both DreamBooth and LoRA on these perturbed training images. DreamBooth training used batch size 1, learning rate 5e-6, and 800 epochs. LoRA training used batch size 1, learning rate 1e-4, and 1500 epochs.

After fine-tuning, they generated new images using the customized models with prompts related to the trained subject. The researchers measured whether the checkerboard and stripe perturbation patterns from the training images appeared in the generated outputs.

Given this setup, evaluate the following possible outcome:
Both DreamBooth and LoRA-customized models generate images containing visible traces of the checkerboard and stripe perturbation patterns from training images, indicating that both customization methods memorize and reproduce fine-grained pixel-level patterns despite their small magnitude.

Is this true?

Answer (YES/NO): YES